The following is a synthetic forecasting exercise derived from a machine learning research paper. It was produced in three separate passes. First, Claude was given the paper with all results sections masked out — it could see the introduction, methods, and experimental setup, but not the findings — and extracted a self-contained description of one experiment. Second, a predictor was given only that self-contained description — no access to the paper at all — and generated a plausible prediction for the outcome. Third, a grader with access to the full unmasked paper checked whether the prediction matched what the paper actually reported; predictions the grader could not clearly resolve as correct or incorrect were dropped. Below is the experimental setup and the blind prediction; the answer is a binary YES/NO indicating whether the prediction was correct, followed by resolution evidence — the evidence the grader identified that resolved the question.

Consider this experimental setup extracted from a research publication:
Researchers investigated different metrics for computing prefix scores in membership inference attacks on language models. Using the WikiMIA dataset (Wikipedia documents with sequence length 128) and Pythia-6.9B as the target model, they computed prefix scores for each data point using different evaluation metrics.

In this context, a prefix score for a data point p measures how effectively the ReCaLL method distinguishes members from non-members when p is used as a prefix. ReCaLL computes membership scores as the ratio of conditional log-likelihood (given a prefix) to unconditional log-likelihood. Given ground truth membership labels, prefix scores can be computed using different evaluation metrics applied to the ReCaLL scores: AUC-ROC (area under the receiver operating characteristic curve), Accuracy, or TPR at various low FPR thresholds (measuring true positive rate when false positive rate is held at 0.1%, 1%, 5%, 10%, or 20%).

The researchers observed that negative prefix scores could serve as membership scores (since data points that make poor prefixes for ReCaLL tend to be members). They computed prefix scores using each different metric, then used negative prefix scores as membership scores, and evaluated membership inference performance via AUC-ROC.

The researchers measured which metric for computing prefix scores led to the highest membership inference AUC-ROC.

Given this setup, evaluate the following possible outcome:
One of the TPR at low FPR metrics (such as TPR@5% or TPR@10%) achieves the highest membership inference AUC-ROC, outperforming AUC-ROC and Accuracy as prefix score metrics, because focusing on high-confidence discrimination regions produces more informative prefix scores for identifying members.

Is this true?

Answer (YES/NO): NO